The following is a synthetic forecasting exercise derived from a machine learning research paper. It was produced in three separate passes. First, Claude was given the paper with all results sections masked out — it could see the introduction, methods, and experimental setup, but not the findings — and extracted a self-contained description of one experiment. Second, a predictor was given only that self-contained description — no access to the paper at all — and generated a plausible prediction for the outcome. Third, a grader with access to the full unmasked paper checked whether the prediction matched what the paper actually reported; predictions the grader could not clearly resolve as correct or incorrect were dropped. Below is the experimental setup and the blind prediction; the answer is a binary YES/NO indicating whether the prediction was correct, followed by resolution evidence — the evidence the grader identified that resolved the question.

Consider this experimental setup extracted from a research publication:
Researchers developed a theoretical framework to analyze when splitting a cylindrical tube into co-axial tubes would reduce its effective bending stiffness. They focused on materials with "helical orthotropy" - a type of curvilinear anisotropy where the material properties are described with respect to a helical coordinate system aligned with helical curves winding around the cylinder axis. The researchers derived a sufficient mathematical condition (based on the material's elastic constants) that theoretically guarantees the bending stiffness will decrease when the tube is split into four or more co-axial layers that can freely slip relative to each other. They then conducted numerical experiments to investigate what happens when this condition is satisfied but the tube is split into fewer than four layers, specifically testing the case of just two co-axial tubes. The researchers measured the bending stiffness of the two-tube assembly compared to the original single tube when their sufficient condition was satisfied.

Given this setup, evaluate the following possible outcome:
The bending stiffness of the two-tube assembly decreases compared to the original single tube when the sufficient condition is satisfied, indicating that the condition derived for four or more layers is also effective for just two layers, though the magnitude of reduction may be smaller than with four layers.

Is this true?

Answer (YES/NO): YES